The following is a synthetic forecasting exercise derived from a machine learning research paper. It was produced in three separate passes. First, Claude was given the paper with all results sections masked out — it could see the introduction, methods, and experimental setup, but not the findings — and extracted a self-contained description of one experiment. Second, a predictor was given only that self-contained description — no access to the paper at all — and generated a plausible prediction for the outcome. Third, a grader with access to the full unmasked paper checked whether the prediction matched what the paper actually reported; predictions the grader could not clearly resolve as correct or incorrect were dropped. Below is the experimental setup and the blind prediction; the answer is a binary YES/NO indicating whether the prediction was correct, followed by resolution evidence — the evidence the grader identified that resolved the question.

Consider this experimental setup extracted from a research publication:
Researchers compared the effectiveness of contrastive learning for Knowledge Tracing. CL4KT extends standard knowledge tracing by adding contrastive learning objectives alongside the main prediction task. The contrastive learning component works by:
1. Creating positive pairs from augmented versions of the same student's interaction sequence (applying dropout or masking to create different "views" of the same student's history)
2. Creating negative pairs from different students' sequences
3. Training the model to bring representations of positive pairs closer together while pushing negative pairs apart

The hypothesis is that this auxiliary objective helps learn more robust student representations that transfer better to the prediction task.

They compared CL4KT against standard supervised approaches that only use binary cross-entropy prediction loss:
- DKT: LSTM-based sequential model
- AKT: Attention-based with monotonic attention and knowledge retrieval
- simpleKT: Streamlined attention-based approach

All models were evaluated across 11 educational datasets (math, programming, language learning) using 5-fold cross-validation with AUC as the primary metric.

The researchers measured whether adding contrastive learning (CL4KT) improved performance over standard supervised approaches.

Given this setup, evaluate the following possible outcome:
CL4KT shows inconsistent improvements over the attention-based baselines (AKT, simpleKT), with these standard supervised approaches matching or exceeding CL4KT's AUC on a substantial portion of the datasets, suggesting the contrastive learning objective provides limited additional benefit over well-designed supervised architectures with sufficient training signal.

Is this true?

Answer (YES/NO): YES